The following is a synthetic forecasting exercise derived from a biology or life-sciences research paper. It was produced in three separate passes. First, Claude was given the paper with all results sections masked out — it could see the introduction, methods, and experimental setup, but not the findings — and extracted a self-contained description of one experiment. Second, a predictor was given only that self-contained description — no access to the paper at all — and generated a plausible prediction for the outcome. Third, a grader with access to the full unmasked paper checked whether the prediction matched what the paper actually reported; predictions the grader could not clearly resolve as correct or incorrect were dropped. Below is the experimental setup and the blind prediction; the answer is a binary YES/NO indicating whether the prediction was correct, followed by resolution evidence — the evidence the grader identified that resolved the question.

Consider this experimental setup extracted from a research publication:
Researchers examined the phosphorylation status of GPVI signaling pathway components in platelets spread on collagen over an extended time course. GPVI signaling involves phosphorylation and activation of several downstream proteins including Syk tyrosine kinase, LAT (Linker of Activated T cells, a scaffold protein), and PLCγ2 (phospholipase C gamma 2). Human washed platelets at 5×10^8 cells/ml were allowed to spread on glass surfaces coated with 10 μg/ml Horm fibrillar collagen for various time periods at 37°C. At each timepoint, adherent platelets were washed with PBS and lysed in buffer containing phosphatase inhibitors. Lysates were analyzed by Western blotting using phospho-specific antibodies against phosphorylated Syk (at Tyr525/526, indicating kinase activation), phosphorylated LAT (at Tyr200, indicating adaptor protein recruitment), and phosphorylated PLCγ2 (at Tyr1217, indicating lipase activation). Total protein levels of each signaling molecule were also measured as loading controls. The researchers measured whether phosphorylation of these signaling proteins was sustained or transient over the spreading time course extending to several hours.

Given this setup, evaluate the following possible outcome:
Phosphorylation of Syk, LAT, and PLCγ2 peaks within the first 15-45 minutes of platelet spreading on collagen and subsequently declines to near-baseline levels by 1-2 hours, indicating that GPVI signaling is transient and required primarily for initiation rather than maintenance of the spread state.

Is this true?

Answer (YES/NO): NO